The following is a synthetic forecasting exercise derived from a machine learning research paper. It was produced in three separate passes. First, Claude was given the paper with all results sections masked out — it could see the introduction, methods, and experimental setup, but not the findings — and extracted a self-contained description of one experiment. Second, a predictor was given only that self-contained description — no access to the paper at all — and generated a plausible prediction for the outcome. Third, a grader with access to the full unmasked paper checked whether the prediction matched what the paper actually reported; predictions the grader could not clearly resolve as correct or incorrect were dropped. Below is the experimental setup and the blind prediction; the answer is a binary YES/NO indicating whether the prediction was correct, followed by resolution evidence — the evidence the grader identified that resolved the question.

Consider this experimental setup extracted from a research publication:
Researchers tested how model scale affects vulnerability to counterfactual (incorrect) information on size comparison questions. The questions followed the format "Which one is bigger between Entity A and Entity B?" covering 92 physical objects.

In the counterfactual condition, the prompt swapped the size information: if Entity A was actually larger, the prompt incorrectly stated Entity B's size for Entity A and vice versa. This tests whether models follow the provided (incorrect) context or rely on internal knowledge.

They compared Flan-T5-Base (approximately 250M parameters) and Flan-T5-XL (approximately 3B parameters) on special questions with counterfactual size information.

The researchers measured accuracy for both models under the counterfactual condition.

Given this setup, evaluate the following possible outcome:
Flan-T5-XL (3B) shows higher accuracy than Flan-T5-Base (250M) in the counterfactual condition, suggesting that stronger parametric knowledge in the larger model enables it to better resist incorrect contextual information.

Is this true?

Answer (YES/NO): NO